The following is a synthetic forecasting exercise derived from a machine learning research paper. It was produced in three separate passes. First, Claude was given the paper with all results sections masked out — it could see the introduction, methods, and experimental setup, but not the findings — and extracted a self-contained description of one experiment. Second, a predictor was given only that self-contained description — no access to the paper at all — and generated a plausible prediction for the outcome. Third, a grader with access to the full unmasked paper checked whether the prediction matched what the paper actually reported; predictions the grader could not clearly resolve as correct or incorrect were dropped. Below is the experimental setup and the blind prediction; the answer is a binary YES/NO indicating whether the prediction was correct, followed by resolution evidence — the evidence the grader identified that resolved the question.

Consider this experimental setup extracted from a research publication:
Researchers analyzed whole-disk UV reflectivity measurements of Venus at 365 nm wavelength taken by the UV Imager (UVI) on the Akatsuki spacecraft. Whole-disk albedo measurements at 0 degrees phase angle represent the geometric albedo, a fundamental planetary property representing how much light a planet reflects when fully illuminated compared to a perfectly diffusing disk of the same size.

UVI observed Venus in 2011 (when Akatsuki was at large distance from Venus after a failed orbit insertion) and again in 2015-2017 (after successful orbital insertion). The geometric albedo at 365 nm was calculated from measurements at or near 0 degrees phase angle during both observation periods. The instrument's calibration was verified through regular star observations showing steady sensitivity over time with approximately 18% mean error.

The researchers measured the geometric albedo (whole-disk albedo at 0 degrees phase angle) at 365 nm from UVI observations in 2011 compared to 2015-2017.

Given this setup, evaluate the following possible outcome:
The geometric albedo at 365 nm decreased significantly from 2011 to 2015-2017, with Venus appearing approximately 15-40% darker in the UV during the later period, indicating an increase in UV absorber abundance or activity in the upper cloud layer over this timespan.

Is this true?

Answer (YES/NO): NO